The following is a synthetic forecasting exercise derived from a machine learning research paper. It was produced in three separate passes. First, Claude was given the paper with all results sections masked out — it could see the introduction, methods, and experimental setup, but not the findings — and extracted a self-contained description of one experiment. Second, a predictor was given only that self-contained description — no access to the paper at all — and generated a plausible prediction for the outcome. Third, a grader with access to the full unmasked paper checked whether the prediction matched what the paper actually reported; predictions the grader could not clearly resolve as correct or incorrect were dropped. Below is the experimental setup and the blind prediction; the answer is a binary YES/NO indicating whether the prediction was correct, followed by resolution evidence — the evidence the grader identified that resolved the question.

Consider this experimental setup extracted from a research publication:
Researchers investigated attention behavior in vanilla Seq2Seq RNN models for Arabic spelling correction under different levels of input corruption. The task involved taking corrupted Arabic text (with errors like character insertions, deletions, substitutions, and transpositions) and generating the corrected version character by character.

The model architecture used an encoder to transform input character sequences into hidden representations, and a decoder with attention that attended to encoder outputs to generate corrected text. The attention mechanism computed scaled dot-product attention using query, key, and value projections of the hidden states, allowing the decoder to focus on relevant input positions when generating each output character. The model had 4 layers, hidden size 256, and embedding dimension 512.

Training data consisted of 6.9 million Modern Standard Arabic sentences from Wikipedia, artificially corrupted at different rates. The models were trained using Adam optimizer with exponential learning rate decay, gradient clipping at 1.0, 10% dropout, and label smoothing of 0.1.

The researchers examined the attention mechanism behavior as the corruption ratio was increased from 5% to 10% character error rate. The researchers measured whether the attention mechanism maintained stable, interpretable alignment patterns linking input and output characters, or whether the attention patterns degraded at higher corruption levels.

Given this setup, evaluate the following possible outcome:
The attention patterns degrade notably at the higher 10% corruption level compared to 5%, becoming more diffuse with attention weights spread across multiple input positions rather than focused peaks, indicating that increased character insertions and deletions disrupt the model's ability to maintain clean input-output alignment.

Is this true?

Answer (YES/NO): NO